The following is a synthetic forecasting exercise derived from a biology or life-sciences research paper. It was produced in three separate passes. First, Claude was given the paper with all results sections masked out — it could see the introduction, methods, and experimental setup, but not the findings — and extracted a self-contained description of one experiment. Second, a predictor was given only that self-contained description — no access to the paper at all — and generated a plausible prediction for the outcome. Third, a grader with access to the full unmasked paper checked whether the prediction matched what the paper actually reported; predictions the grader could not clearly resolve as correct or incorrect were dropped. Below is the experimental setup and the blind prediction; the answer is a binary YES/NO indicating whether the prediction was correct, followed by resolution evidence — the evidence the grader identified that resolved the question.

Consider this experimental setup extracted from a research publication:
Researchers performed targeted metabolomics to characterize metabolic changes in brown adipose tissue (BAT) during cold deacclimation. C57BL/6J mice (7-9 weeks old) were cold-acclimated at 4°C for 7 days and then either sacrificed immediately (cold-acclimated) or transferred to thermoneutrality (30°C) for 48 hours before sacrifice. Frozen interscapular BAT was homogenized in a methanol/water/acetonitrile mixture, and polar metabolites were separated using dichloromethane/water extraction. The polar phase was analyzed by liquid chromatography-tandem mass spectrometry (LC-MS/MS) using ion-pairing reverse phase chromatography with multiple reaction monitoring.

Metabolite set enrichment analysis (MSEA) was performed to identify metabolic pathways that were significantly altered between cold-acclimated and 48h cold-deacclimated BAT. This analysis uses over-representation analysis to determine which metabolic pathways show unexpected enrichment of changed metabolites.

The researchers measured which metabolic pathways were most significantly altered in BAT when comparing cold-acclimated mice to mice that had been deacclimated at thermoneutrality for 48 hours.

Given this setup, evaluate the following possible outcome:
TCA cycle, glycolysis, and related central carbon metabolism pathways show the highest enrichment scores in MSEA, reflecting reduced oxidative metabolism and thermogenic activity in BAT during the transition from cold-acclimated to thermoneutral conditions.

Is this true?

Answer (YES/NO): NO